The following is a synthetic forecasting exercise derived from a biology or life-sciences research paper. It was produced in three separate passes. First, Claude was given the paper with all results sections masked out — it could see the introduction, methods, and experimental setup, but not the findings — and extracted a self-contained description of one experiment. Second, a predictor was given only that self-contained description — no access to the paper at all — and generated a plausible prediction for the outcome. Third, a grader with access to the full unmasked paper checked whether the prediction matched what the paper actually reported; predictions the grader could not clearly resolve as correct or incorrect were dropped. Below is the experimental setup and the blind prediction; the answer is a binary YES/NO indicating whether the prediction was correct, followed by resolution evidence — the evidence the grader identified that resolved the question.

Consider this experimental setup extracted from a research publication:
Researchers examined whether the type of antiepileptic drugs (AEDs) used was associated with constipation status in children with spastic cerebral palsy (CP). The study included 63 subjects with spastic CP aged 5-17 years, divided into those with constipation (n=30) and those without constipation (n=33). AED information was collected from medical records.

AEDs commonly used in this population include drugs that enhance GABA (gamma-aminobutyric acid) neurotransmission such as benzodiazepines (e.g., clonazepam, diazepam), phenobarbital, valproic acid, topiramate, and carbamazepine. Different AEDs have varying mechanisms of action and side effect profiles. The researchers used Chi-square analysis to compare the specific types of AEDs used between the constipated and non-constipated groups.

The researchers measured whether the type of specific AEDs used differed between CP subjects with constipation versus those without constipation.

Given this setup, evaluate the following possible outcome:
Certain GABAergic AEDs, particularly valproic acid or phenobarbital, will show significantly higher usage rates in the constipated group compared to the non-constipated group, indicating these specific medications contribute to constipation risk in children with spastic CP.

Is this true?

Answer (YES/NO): NO